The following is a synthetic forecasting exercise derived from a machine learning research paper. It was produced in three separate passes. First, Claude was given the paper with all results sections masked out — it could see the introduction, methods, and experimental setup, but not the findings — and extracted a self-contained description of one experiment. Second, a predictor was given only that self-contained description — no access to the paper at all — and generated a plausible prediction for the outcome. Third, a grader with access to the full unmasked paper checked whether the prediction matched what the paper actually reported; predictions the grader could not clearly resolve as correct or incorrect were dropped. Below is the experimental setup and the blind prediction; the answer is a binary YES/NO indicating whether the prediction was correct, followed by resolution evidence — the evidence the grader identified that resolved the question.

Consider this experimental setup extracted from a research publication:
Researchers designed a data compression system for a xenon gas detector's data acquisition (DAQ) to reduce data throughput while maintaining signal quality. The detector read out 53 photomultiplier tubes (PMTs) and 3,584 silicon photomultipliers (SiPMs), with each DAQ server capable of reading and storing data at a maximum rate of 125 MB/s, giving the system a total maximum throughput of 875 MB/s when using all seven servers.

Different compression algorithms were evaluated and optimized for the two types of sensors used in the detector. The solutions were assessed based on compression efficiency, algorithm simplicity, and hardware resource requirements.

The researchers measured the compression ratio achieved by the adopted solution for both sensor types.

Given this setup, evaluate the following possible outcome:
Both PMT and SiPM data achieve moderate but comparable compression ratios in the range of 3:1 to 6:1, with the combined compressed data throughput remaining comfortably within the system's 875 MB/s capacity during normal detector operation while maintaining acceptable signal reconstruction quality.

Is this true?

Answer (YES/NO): YES